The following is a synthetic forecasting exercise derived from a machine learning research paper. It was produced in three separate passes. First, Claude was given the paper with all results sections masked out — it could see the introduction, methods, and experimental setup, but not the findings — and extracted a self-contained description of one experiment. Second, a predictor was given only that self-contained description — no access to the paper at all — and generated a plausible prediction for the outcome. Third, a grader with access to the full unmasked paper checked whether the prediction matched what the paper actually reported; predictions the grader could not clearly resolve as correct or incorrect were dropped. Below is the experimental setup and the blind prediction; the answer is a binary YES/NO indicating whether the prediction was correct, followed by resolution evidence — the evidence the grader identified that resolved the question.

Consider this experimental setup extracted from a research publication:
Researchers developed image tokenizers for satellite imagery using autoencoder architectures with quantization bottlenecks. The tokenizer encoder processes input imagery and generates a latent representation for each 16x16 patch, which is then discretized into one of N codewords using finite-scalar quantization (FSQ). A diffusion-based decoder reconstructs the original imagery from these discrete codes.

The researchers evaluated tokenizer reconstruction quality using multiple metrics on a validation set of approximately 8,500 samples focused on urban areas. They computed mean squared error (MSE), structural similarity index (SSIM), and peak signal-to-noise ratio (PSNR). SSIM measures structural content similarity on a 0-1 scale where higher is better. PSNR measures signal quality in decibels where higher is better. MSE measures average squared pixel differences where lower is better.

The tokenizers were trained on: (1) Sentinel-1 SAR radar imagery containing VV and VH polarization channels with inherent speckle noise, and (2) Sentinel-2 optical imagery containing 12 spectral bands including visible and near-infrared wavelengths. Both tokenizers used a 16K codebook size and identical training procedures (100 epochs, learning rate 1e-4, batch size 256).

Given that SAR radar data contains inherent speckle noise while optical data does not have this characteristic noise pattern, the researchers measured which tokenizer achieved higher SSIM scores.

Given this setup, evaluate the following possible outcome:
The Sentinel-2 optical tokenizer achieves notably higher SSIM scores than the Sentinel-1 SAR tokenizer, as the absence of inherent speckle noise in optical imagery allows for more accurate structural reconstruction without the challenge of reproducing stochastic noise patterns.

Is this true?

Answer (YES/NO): NO